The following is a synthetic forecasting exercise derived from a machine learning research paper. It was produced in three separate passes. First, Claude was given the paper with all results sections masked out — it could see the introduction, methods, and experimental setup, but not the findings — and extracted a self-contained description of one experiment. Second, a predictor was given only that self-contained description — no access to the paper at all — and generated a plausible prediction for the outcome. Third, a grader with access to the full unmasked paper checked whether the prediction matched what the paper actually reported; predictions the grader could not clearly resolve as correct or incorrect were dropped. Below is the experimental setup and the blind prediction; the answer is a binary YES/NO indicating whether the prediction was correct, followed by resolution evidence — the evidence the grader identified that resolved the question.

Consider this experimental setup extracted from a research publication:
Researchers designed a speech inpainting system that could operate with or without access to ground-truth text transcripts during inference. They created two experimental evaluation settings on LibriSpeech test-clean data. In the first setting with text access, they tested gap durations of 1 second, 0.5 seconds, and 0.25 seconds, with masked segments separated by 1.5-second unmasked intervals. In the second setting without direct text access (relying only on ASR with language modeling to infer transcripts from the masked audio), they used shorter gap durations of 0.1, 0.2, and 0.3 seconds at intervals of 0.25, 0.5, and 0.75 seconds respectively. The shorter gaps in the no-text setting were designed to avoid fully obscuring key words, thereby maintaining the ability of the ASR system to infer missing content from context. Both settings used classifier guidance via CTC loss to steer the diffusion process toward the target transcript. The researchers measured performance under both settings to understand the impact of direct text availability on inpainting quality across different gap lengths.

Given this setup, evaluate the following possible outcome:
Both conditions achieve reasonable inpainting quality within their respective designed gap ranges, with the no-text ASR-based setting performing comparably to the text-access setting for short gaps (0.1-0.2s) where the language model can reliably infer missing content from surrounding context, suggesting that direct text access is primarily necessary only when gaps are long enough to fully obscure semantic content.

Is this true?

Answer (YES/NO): NO